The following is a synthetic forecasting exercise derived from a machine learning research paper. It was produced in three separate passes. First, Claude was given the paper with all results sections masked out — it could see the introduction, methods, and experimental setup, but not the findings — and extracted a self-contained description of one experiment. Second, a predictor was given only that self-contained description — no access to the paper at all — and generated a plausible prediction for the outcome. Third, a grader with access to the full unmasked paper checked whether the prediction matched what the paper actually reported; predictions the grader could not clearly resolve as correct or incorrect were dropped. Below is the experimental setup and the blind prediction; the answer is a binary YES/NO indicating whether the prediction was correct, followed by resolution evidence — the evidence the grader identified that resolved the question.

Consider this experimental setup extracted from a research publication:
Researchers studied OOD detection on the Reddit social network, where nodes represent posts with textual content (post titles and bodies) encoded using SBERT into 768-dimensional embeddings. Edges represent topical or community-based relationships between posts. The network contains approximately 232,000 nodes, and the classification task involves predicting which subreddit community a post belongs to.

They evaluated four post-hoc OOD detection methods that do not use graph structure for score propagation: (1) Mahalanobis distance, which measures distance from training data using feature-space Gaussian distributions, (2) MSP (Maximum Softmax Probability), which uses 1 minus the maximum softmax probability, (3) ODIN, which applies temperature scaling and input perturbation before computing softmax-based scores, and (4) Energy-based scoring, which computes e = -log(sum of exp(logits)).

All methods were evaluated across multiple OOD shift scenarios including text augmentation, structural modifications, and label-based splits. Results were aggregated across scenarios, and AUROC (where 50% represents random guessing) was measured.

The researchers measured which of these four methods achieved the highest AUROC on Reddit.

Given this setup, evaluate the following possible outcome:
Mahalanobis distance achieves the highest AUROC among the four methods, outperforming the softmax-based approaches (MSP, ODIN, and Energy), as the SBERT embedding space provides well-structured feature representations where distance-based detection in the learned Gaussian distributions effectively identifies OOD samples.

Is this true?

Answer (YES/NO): NO